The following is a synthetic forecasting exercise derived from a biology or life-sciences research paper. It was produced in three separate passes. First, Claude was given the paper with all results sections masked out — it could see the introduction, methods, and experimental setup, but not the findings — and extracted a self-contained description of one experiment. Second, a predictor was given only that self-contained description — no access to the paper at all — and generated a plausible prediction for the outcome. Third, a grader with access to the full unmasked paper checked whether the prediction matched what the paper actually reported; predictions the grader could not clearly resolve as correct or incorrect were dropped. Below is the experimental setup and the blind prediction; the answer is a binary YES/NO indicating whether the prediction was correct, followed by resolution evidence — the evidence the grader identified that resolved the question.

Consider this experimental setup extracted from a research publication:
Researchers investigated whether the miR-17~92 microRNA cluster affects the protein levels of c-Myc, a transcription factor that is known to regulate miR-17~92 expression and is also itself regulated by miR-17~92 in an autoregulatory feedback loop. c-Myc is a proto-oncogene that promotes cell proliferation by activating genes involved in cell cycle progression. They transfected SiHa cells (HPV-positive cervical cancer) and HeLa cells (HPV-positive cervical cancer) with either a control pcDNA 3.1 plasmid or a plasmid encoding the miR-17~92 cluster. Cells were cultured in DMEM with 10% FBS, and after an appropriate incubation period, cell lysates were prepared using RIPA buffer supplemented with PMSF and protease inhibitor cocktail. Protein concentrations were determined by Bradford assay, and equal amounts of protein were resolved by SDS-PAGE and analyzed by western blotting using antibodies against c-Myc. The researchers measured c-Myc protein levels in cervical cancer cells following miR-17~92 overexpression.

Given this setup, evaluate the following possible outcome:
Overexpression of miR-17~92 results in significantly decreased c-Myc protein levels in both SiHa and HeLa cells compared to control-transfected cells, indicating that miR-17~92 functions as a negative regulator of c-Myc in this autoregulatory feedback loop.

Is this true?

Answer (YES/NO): NO